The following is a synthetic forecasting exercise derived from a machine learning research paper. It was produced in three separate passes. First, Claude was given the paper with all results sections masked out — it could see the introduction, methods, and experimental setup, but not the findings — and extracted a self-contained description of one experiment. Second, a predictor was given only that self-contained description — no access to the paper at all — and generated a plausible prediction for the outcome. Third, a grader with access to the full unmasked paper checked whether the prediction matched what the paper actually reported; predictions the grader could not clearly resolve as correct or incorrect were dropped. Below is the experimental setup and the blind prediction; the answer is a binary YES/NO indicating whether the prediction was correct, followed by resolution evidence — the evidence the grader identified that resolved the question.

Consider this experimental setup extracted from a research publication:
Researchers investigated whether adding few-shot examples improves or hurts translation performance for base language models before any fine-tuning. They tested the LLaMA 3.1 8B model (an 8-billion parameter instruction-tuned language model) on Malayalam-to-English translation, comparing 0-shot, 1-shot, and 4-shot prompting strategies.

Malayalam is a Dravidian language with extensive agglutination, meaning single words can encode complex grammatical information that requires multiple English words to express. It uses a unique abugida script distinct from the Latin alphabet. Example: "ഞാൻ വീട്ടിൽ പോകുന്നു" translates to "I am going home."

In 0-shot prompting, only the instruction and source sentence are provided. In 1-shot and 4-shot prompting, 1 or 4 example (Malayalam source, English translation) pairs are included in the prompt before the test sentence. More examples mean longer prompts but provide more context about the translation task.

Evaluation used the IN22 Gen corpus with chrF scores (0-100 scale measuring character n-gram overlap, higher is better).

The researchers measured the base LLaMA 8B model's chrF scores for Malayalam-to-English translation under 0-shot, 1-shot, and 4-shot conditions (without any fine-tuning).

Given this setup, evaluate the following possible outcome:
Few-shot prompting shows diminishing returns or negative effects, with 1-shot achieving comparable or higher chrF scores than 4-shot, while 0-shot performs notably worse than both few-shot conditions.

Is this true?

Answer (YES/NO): NO